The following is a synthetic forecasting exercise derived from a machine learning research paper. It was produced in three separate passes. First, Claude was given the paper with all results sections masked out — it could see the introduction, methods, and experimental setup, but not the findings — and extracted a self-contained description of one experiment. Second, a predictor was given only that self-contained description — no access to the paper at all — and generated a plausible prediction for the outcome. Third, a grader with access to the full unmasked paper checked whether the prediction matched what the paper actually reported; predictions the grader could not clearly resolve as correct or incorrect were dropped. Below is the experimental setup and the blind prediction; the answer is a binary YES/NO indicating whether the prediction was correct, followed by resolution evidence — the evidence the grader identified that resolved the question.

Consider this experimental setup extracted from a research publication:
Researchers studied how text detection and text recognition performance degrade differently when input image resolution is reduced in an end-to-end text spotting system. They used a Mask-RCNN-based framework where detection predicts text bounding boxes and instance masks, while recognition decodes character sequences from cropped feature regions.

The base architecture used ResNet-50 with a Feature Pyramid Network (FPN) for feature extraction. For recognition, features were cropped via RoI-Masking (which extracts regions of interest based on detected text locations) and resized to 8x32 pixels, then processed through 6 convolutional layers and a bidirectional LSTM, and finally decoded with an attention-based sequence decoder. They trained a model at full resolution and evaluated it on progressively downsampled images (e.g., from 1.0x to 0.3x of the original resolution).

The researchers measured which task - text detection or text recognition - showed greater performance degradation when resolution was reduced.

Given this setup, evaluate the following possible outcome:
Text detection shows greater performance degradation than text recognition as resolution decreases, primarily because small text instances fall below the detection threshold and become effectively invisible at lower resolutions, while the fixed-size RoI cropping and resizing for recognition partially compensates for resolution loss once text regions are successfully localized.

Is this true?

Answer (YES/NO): NO